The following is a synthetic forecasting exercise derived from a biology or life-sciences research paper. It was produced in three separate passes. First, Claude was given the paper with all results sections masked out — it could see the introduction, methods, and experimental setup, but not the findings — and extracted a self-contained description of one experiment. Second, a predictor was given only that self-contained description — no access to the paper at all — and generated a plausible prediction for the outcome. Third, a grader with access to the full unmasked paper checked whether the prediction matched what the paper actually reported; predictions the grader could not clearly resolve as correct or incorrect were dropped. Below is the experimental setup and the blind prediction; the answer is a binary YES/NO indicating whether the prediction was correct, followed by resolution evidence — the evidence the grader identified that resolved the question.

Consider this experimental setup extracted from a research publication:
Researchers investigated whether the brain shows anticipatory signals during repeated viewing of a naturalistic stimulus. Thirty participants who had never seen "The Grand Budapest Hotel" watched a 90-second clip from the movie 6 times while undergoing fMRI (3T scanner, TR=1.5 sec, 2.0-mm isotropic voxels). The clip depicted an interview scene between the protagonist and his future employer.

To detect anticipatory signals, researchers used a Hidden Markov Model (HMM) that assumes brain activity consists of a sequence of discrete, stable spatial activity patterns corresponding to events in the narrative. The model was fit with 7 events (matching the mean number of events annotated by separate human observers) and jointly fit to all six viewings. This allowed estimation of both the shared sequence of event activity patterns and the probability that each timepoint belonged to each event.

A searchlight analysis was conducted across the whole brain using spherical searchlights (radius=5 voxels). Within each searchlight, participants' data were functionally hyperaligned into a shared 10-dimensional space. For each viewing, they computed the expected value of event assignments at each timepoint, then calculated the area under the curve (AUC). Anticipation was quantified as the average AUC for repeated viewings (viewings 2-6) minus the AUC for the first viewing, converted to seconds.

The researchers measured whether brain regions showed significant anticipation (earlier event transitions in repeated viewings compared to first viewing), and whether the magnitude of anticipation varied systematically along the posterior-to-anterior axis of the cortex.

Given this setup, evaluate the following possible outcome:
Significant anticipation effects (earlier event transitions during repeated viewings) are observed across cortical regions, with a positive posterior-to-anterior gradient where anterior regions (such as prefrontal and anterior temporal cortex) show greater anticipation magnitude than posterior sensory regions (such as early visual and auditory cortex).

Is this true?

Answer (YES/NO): YES